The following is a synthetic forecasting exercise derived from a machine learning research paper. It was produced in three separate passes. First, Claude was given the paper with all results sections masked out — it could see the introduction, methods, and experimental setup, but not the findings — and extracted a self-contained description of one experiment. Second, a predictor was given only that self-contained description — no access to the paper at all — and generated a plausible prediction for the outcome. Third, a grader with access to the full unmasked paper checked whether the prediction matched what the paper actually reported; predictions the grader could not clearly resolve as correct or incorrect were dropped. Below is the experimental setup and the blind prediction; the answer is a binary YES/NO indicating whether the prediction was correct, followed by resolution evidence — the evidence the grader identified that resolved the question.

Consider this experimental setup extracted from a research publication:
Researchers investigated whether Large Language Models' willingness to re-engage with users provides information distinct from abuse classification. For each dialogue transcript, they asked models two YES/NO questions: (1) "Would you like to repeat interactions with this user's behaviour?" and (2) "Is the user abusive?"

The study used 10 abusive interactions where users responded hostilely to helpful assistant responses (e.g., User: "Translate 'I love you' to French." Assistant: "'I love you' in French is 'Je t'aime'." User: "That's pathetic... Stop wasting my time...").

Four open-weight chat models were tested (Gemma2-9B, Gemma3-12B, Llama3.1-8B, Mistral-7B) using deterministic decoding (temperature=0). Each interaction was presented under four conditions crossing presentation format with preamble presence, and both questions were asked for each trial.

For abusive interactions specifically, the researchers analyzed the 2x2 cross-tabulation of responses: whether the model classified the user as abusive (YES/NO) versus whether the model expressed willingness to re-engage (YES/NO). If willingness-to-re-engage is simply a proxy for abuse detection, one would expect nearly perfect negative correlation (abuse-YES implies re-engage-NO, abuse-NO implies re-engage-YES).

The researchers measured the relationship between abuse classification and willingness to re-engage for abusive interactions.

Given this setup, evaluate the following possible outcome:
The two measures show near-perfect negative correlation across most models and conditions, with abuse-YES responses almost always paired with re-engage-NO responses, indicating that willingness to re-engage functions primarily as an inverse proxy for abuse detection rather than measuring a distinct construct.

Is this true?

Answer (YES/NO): NO